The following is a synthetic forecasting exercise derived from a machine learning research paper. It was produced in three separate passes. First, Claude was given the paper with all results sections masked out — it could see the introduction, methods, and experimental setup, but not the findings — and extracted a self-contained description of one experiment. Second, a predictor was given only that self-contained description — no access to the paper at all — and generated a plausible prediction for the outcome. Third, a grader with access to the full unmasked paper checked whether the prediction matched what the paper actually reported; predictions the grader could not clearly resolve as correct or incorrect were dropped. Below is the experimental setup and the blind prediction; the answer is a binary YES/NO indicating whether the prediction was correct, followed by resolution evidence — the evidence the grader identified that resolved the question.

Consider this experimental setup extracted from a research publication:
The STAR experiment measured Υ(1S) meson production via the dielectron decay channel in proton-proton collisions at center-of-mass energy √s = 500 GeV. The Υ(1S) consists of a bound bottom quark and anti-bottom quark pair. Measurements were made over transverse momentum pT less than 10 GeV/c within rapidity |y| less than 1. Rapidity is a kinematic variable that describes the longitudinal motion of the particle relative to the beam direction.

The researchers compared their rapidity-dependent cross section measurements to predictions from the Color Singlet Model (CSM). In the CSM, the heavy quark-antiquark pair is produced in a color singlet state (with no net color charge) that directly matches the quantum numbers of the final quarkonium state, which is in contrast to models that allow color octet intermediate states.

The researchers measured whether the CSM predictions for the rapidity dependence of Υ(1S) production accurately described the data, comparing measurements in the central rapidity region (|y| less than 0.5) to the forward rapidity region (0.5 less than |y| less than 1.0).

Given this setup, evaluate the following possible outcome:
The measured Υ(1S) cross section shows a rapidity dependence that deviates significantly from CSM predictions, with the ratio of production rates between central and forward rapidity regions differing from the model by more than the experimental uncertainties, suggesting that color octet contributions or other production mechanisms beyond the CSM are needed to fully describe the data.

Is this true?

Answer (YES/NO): YES